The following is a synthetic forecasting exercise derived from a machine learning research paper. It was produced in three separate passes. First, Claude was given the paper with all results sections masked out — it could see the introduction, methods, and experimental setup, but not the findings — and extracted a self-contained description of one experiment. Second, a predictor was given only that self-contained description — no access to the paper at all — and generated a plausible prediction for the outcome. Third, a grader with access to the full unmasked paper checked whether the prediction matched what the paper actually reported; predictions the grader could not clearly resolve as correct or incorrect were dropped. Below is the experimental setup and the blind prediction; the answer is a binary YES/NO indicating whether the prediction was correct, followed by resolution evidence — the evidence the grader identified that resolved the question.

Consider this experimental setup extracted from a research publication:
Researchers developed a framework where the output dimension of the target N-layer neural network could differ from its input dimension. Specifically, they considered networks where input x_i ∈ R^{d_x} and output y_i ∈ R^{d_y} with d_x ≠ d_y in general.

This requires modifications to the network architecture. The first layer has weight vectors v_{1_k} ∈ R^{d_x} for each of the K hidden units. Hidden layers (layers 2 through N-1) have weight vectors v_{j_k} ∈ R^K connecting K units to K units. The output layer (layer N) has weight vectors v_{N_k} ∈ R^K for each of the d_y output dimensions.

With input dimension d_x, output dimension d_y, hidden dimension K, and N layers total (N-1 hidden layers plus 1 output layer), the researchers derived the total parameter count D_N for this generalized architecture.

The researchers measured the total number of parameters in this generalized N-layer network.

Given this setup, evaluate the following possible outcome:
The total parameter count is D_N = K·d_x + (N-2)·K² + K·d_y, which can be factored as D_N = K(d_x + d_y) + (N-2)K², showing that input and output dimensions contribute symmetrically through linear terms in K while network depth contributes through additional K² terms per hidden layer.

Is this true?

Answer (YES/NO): YES